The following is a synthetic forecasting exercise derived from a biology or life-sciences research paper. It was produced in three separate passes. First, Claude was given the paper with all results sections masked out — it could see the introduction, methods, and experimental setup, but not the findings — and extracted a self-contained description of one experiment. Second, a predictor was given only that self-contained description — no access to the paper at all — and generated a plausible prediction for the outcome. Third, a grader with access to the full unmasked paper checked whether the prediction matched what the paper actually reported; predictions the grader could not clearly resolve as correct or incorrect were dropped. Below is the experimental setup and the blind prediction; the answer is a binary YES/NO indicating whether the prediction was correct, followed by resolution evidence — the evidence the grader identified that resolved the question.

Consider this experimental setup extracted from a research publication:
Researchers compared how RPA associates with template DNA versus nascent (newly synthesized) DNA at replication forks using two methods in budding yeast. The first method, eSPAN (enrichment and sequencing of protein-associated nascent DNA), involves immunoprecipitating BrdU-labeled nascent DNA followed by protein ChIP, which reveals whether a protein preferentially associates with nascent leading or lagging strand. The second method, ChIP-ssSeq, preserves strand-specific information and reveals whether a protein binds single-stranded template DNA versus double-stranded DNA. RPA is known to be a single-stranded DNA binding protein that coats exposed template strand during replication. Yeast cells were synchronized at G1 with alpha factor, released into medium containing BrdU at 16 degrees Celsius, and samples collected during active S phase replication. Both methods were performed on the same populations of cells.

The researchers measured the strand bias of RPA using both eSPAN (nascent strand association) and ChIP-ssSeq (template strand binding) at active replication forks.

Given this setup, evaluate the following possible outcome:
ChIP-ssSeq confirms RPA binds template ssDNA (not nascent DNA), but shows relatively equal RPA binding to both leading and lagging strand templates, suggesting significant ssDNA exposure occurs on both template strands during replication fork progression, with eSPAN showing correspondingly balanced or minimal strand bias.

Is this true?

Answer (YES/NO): NO